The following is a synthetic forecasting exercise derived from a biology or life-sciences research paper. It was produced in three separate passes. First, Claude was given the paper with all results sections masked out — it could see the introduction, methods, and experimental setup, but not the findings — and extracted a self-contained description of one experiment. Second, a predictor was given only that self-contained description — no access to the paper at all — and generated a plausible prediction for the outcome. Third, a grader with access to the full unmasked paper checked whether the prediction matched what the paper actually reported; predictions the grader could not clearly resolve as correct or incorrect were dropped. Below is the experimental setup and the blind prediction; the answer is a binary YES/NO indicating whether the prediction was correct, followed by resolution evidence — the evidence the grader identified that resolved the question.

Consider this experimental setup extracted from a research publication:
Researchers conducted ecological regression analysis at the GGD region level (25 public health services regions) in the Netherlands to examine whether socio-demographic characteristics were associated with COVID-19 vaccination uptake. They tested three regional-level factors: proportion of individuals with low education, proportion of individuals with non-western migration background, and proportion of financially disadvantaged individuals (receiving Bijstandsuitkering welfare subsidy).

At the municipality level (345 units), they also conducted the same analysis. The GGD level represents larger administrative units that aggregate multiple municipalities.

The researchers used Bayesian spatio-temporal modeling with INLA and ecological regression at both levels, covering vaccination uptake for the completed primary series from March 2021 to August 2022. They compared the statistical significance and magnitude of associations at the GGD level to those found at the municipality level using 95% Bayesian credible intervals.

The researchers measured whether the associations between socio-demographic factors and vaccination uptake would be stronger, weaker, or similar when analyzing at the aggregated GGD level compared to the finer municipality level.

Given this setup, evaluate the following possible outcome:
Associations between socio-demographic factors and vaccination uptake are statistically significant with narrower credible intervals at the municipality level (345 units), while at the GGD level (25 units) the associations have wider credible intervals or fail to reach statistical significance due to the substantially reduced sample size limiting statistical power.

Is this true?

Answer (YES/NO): YES